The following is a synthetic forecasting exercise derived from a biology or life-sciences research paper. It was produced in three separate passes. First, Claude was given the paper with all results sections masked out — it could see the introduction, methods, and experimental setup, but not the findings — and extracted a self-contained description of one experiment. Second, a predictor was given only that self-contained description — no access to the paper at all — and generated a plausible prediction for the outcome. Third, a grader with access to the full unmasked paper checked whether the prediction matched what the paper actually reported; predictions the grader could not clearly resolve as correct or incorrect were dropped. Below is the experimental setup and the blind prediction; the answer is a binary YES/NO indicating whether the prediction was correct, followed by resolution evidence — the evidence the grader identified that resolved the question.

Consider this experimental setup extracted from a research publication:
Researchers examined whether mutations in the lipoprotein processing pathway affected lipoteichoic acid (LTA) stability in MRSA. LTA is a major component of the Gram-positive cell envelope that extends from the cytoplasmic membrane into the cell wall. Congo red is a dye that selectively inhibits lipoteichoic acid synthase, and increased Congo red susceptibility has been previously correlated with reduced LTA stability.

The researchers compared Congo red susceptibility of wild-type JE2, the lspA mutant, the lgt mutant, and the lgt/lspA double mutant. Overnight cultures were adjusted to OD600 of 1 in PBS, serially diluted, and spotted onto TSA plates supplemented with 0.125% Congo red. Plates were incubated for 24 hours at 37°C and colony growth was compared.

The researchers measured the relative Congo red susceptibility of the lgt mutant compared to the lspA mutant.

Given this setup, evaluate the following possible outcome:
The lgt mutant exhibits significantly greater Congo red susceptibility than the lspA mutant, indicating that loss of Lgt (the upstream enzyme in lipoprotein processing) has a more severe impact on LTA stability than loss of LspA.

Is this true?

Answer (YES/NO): YES